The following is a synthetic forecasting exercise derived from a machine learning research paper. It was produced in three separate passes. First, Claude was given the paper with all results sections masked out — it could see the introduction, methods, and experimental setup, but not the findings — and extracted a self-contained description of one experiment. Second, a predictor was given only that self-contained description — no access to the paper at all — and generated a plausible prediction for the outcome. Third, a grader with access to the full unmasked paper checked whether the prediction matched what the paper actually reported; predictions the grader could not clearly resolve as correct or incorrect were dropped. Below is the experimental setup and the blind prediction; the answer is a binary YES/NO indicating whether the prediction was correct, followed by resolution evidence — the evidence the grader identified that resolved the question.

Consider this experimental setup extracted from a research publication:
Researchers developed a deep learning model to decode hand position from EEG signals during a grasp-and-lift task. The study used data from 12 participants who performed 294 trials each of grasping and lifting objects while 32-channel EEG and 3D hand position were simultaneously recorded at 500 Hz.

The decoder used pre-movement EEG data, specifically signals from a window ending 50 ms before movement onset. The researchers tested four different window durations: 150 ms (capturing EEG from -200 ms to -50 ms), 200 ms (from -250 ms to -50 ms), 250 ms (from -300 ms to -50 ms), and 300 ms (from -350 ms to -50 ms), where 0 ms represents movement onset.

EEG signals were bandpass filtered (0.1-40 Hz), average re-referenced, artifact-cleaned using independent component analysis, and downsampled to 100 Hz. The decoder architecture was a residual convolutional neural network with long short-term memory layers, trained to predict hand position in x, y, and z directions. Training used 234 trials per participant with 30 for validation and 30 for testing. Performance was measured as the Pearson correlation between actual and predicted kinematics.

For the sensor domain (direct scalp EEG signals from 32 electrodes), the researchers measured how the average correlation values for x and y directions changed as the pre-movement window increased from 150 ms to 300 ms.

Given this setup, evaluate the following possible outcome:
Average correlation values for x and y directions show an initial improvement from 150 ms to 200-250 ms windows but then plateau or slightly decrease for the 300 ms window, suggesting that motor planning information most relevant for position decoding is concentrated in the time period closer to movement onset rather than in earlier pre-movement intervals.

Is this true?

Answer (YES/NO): NO